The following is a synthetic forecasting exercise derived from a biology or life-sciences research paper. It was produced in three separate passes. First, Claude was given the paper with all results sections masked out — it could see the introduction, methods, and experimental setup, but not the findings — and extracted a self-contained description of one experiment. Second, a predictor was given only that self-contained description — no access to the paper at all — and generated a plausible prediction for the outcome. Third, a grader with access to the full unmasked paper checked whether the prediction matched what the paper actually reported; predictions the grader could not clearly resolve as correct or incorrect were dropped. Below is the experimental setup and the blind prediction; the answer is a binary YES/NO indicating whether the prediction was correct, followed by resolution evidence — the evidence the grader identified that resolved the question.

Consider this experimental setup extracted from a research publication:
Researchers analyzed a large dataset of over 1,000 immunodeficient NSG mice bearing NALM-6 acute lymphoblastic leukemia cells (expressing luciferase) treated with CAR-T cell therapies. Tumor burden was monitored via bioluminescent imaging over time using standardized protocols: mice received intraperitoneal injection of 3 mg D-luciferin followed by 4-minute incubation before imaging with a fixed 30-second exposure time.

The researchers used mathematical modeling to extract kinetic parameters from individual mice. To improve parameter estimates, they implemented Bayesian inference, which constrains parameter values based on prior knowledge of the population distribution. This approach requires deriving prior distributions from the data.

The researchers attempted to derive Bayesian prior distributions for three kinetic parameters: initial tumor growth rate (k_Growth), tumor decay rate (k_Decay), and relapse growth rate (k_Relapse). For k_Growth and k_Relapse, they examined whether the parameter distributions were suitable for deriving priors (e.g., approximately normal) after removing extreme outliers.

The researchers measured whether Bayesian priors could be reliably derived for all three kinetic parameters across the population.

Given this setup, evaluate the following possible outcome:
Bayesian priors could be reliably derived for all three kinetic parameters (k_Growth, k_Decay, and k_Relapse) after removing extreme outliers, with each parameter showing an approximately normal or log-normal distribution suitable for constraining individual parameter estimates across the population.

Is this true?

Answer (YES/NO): NO